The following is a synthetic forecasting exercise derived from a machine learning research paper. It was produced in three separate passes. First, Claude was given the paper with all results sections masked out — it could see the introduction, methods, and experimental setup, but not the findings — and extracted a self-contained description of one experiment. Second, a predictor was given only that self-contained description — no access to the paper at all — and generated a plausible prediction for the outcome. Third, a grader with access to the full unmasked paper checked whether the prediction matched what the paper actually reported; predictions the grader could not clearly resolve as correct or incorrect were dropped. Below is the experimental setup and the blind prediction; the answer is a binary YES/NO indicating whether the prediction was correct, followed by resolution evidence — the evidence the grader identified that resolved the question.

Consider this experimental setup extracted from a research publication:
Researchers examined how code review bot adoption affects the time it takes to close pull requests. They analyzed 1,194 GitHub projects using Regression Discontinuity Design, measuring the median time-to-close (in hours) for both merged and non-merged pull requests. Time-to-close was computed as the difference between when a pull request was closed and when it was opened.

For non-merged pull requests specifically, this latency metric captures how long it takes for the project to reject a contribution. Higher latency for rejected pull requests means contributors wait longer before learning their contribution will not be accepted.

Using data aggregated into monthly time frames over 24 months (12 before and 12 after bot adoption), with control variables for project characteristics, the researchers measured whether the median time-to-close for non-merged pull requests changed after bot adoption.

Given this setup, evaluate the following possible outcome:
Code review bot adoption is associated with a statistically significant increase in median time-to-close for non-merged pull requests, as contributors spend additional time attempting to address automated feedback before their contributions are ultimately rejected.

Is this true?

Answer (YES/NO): NO